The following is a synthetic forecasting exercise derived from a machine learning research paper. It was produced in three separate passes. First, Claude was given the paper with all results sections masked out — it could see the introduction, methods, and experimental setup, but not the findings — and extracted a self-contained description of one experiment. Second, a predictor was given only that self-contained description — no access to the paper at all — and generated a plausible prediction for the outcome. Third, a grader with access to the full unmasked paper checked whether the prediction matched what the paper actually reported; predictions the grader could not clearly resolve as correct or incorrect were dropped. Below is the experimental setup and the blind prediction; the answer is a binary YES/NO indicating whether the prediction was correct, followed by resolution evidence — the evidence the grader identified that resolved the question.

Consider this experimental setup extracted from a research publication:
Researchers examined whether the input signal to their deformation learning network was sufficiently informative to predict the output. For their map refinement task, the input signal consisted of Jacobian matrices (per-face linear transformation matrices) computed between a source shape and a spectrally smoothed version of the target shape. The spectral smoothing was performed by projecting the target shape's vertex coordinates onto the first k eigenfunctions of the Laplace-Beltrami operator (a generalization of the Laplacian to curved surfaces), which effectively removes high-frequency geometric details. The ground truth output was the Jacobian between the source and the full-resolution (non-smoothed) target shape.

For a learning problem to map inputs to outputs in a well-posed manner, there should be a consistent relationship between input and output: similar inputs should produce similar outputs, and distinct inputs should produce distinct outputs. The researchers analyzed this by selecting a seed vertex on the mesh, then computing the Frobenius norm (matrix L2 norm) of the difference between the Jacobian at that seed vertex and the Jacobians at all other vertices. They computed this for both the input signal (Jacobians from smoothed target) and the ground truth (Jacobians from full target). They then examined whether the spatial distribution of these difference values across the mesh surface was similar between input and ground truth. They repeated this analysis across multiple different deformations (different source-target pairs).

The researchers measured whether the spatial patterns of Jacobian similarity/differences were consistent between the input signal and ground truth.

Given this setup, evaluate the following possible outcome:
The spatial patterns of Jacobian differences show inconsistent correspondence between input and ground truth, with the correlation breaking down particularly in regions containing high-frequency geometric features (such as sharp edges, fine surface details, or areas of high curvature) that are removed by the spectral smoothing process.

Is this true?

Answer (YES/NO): NO